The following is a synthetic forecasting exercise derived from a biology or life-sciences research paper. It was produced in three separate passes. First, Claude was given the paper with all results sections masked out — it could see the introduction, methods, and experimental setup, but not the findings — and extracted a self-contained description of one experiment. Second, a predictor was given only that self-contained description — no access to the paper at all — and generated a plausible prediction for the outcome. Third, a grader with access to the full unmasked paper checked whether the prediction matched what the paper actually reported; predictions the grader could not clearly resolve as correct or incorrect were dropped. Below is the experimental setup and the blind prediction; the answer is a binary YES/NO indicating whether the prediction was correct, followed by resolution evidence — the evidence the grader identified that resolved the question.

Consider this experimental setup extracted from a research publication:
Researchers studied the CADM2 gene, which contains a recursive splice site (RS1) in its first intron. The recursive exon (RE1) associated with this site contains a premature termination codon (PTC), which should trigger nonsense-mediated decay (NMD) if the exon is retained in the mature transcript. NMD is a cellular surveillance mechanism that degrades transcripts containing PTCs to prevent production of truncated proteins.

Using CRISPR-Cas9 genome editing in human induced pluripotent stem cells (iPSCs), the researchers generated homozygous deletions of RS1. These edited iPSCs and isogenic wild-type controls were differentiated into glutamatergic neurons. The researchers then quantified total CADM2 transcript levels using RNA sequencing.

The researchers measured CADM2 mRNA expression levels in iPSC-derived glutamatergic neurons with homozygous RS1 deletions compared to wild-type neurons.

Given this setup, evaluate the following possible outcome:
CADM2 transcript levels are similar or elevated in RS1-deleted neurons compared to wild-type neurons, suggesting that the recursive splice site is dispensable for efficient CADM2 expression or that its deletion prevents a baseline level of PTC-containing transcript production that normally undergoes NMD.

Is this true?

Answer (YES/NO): NO